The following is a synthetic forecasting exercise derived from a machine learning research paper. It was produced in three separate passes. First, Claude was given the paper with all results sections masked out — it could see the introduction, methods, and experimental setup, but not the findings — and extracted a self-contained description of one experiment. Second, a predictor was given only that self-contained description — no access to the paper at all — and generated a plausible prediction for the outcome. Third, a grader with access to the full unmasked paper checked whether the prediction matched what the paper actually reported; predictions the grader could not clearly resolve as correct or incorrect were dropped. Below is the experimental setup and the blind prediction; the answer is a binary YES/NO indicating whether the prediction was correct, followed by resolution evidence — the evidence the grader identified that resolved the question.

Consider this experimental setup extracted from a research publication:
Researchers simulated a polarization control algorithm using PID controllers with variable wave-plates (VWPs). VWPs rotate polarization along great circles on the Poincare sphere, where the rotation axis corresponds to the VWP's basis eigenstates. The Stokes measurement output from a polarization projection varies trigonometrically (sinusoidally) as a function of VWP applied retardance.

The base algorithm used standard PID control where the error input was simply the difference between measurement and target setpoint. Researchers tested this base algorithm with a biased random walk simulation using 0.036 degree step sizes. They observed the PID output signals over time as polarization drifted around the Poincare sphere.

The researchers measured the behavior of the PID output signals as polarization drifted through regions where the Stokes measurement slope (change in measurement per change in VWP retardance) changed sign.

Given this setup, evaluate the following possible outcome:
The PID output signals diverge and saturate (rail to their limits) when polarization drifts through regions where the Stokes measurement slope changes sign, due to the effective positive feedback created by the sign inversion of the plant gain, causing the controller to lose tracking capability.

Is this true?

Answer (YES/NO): NO